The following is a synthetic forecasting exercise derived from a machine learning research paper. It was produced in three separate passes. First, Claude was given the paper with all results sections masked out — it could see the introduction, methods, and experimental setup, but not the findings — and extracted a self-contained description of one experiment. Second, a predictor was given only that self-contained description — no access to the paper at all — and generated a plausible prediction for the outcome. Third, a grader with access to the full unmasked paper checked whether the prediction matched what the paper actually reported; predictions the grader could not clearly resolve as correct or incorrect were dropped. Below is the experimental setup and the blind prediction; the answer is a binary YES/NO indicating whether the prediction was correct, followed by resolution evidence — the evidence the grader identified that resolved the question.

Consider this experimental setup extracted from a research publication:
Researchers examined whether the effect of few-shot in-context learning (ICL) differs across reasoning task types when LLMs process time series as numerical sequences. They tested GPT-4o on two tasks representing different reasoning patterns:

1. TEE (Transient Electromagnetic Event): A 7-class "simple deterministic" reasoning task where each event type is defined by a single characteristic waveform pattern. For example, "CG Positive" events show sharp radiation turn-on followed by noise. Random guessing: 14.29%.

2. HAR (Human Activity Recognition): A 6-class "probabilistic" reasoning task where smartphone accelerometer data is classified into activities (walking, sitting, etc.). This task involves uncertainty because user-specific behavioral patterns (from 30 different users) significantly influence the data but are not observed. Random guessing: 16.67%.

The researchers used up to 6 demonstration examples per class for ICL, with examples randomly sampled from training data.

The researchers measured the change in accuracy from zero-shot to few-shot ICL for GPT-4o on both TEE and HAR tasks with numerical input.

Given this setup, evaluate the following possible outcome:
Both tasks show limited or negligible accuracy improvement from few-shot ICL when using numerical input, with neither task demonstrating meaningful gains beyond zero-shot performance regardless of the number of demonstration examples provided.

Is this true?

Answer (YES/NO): NO